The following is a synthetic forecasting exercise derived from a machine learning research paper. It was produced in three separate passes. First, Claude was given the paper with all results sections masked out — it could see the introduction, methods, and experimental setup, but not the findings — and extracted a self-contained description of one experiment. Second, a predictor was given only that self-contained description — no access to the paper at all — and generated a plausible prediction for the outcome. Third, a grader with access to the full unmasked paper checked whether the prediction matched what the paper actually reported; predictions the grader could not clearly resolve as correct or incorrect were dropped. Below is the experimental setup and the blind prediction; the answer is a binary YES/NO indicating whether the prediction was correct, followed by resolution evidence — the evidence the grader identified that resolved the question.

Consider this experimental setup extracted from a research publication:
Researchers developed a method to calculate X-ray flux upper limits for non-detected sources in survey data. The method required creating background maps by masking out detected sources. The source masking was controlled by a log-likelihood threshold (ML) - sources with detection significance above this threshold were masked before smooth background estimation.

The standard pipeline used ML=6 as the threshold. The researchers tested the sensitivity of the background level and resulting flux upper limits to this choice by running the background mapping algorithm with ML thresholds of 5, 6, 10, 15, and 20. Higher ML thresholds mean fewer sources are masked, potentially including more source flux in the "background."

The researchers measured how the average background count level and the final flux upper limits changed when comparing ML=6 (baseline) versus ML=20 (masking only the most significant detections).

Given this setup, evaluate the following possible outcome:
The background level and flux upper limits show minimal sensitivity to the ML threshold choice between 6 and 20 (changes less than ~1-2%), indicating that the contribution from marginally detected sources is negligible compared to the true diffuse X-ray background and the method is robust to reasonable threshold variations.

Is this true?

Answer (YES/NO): NO